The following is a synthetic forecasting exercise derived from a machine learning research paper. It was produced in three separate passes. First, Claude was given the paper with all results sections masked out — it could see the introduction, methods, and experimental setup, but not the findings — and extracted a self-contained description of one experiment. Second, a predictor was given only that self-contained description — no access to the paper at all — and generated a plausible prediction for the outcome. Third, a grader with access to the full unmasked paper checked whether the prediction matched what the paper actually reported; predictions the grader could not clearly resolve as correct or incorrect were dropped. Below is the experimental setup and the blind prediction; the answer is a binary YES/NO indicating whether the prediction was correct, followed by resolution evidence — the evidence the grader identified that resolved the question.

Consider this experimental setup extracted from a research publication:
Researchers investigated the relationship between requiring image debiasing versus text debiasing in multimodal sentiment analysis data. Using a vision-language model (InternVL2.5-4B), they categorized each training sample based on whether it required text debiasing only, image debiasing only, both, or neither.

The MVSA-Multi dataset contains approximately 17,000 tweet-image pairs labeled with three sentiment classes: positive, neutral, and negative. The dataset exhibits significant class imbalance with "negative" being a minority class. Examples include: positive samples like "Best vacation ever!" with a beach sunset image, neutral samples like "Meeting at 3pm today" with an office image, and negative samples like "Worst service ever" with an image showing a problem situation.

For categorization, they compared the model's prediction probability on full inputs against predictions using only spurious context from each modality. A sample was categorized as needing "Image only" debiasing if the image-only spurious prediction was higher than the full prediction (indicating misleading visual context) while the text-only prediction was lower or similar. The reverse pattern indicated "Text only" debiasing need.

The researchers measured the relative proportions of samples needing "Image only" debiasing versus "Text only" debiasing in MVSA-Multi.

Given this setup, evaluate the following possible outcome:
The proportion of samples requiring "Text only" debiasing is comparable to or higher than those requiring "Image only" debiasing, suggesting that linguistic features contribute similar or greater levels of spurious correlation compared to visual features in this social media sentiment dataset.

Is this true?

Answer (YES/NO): YES